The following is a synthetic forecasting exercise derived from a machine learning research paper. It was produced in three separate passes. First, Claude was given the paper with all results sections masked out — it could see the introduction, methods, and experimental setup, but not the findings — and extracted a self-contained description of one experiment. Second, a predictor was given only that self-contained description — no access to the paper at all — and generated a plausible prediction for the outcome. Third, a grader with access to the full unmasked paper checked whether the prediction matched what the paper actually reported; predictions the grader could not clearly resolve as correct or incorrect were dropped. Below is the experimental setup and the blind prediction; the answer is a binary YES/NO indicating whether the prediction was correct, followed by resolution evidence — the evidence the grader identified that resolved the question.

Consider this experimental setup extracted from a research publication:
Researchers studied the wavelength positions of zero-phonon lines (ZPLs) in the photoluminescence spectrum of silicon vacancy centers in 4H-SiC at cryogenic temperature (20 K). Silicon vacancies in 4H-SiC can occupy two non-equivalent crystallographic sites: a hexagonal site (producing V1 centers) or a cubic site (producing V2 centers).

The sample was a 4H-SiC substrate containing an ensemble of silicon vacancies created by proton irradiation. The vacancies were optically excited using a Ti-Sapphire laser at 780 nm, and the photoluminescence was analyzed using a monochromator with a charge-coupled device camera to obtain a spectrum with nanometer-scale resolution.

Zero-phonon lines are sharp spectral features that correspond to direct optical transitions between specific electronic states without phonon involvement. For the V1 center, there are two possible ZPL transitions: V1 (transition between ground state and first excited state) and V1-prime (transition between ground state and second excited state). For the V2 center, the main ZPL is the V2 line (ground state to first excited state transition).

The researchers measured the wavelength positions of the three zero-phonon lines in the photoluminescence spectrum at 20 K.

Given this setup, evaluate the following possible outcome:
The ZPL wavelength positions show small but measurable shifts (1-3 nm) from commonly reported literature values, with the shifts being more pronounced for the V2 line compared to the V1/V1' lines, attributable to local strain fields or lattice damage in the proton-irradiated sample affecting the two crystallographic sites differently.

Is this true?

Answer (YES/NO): NO